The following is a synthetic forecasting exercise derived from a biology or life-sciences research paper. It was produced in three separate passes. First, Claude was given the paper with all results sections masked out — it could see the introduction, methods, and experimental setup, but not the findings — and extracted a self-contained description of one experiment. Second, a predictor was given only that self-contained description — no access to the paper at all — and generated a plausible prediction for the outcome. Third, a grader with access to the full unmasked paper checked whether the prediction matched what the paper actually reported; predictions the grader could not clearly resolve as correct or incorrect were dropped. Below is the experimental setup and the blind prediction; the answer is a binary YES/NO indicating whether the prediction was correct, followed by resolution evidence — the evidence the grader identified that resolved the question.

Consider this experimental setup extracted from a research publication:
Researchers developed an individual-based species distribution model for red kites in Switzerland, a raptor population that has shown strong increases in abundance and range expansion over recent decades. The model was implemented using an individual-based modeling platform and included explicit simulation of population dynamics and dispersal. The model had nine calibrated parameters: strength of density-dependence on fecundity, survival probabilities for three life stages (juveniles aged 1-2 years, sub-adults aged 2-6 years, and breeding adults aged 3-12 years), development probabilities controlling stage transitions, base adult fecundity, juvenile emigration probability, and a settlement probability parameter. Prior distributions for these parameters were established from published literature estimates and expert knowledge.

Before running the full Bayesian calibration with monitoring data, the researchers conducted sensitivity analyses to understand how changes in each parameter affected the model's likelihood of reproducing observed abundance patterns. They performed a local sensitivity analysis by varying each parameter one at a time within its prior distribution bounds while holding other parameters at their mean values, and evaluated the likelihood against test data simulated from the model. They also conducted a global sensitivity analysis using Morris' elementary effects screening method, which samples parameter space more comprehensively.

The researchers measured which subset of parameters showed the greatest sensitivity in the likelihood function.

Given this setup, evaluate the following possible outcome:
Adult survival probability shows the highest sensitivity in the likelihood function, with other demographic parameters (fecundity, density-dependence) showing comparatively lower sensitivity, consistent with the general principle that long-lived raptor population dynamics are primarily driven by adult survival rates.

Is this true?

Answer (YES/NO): NO